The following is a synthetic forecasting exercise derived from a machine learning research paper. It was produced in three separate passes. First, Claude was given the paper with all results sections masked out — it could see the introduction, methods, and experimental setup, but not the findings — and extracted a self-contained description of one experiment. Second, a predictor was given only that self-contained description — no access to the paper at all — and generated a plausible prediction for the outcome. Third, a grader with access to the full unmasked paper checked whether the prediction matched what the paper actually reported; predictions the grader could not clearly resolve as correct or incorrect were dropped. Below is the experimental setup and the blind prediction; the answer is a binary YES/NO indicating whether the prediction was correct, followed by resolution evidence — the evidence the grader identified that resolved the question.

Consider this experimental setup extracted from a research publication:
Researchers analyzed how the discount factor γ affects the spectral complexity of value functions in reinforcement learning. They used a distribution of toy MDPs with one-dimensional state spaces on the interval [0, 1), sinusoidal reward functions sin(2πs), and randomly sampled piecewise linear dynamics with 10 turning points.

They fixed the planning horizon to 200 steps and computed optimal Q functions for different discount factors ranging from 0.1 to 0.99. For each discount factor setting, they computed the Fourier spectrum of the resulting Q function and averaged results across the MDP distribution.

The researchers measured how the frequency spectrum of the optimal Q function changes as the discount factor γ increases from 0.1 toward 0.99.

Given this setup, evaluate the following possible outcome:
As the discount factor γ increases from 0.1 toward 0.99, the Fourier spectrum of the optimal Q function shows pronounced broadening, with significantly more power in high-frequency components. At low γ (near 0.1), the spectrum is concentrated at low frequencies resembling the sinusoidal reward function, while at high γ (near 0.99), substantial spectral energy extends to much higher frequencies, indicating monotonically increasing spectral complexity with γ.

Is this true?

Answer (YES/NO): YES